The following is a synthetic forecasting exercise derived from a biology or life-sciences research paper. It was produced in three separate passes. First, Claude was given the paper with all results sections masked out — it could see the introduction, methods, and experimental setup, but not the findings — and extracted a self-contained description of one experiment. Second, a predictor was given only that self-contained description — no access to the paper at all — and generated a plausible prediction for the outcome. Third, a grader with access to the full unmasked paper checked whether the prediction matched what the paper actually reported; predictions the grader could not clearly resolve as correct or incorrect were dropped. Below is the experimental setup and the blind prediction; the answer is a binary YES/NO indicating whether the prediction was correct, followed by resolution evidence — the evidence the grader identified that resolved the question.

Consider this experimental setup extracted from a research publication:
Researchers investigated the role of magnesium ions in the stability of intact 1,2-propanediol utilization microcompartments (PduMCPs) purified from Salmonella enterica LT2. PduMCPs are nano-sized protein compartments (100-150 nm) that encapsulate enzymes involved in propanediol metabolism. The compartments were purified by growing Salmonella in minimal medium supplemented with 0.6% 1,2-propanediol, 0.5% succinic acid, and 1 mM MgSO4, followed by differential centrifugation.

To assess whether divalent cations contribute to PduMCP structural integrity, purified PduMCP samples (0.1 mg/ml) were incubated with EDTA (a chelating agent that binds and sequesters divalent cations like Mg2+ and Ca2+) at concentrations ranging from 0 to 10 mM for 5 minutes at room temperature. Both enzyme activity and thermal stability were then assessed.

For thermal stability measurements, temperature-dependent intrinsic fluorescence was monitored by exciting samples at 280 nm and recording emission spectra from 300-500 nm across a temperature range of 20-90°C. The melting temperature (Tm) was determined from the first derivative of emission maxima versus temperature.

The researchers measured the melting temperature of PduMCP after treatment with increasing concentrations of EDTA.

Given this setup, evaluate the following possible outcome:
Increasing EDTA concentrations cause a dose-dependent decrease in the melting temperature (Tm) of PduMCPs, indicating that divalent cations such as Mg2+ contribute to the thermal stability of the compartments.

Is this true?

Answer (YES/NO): YES